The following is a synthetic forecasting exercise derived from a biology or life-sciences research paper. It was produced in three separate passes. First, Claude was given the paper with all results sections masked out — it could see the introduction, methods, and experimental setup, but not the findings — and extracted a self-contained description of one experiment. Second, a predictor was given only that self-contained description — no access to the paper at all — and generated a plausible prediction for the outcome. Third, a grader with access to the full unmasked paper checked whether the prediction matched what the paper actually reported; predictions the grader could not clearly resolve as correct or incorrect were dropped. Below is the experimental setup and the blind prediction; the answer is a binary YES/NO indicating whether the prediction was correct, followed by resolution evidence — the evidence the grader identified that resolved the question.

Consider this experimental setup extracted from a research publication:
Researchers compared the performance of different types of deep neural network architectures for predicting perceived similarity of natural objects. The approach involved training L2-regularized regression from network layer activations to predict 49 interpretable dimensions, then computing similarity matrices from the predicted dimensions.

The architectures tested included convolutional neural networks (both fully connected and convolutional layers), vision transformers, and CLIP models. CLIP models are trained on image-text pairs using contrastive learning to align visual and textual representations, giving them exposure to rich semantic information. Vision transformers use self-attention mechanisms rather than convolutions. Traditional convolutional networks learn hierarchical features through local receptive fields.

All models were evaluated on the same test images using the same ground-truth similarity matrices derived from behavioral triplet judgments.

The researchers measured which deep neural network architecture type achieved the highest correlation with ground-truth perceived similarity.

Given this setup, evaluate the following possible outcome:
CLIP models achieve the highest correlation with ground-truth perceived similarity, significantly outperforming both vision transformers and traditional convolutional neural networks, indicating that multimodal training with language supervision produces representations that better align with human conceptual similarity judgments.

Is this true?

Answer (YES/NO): YES